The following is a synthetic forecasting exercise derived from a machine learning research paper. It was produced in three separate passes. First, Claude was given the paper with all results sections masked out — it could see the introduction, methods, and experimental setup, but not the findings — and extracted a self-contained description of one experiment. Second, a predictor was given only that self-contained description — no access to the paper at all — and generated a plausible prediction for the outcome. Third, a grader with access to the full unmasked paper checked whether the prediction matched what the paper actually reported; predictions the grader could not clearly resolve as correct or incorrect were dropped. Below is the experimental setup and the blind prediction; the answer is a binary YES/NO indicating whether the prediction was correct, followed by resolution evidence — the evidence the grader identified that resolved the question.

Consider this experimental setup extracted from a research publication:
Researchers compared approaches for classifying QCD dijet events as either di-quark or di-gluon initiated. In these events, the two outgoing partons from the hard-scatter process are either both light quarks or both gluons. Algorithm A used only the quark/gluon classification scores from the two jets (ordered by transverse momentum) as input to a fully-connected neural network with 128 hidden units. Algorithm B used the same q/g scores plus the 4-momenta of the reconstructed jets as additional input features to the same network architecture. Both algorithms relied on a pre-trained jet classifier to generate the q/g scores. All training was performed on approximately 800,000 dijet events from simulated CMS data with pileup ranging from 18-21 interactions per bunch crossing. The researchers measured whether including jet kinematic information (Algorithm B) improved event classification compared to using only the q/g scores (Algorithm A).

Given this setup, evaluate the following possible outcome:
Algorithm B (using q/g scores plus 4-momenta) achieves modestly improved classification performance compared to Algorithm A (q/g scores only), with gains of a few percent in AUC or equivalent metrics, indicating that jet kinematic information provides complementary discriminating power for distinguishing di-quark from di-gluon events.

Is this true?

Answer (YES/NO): NO